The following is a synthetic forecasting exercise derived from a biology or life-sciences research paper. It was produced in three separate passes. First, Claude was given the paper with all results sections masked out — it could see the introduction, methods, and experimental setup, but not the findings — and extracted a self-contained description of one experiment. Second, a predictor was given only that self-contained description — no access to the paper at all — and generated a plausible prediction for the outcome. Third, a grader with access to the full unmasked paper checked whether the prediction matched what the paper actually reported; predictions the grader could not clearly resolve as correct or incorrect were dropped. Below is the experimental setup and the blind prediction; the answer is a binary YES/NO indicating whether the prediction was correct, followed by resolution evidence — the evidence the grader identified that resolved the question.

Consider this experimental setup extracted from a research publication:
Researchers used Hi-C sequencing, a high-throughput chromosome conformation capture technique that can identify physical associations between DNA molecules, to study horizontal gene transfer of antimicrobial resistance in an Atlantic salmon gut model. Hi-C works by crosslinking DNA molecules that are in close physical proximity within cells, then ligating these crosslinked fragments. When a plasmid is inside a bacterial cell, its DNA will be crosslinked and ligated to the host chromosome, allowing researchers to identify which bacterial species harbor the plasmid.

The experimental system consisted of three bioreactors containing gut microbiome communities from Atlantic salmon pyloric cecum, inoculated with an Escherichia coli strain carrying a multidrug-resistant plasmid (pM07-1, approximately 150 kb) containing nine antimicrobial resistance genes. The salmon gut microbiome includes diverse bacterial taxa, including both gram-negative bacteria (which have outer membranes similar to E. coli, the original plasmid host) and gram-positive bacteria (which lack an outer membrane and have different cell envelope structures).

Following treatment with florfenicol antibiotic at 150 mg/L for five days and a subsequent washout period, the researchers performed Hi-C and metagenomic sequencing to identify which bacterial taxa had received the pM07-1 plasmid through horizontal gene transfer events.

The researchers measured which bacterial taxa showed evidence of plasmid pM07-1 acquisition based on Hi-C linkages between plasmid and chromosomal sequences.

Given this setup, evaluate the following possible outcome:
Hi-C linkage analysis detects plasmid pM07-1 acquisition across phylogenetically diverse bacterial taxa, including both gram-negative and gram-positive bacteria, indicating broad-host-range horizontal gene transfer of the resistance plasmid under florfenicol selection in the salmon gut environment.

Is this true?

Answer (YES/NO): YES